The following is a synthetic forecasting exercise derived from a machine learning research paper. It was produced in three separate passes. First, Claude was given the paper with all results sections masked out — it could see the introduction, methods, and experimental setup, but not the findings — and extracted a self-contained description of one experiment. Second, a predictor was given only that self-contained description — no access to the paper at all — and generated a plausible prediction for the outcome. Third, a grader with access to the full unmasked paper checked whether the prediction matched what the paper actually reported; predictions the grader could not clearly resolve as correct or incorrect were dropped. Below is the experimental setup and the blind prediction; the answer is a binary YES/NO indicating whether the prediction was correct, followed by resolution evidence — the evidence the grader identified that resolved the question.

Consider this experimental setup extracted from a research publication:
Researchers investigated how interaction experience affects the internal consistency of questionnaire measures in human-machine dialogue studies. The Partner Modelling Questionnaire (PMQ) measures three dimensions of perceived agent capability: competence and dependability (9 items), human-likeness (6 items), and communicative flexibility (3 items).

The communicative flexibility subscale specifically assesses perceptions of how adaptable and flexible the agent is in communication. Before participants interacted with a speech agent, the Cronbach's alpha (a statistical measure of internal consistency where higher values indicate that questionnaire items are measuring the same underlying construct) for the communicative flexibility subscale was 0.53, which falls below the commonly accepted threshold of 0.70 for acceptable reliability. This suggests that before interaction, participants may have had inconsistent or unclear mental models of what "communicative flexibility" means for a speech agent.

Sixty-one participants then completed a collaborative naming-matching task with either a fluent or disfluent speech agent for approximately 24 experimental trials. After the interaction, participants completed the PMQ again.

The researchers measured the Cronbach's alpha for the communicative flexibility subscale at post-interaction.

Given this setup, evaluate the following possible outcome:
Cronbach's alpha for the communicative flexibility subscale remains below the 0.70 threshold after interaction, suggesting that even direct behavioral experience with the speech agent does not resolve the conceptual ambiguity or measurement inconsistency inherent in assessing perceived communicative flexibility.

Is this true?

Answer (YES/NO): NO